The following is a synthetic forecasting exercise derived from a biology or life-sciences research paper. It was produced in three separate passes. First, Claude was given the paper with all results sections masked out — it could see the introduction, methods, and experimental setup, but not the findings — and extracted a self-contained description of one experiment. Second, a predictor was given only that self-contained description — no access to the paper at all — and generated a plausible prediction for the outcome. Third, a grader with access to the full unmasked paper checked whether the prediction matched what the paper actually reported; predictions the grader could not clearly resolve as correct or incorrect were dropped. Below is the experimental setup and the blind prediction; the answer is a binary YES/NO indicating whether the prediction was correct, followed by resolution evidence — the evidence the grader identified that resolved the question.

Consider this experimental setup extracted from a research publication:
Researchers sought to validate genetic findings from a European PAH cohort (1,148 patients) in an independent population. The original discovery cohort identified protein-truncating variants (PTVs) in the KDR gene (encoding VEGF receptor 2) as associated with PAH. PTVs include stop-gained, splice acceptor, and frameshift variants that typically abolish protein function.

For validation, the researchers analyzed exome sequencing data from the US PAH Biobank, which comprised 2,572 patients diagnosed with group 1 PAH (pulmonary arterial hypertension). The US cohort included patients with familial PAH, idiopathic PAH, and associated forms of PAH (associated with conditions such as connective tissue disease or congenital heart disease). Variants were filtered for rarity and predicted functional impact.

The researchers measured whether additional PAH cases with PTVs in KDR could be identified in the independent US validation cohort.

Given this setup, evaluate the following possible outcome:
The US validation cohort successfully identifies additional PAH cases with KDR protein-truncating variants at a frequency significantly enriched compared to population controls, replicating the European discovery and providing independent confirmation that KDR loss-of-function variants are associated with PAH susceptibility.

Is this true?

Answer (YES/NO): NO